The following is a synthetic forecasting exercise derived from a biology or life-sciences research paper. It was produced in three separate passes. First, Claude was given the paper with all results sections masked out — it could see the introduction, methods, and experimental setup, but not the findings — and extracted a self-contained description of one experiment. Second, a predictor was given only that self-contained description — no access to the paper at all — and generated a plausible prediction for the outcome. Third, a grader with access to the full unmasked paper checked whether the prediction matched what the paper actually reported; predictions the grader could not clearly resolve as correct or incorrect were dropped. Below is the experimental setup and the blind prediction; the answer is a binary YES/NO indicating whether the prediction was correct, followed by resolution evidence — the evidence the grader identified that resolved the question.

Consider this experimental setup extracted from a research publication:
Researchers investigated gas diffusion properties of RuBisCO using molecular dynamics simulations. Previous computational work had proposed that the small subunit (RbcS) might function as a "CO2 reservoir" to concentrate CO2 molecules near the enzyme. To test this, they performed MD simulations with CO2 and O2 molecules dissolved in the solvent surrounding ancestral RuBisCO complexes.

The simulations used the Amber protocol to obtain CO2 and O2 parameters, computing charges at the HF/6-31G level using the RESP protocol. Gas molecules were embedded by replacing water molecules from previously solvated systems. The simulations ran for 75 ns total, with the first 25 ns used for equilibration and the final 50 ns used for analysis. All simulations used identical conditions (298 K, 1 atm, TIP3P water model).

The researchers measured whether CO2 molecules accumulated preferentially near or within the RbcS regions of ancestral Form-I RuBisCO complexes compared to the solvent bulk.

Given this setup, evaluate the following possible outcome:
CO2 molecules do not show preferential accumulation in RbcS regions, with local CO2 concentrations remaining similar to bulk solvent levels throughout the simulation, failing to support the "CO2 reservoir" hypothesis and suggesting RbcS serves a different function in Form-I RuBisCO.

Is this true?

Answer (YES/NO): NO